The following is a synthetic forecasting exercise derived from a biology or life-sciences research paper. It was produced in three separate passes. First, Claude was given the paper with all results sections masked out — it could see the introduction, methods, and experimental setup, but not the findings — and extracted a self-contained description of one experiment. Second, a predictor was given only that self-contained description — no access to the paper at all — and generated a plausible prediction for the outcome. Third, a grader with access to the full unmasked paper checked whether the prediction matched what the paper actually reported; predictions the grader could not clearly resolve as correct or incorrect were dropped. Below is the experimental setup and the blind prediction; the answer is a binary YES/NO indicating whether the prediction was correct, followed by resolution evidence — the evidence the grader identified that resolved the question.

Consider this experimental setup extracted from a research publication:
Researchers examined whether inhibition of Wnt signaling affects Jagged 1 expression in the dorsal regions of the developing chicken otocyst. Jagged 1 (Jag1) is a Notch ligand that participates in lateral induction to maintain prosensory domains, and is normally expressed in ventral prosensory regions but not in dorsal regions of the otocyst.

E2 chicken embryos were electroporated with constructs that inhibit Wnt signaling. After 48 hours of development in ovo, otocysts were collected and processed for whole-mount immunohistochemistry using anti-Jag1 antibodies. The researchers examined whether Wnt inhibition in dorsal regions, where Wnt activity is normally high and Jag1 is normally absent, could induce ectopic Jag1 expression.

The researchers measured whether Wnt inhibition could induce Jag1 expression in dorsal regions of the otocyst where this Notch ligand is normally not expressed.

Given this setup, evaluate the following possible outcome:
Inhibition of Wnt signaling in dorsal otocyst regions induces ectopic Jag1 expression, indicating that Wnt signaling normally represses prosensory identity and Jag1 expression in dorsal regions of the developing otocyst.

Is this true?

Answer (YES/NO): YES